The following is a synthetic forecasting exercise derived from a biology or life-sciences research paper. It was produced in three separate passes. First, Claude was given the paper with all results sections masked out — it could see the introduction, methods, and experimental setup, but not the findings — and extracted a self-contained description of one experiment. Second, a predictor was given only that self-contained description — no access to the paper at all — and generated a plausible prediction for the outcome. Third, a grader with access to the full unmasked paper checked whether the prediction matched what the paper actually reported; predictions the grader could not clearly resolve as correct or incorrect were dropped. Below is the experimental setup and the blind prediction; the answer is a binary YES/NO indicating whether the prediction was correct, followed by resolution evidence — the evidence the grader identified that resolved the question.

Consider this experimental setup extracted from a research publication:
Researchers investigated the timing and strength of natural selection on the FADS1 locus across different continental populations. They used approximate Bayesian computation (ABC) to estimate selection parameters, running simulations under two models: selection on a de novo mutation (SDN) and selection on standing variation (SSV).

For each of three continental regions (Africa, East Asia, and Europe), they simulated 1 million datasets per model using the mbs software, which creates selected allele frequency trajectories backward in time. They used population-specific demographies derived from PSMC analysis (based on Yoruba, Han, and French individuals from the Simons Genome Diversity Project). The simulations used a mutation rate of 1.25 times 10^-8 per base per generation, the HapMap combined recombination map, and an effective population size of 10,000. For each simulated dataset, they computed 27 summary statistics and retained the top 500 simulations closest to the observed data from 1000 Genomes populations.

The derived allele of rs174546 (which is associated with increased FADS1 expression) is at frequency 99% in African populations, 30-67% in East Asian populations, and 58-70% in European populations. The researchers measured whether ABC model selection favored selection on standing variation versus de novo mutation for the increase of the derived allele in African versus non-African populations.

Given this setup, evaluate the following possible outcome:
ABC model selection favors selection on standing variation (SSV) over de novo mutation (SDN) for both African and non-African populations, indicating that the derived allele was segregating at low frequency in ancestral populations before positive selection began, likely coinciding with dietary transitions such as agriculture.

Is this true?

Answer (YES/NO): NO